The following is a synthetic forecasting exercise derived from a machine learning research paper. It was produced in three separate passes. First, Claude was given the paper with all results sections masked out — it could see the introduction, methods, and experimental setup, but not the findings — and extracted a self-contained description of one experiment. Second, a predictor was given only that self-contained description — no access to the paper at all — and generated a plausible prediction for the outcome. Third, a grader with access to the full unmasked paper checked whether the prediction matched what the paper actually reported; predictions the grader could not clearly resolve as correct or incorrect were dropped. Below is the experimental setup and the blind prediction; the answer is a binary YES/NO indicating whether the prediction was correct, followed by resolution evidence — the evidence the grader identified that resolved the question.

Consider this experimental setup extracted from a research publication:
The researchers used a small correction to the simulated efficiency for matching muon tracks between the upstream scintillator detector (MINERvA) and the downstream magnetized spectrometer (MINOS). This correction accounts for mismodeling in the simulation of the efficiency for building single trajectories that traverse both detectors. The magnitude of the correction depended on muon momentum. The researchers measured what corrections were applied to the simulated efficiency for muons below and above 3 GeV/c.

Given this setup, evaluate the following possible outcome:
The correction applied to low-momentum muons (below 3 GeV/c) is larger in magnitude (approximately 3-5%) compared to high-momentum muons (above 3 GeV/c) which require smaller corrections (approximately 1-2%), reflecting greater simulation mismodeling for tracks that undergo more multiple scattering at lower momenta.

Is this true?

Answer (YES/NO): YES